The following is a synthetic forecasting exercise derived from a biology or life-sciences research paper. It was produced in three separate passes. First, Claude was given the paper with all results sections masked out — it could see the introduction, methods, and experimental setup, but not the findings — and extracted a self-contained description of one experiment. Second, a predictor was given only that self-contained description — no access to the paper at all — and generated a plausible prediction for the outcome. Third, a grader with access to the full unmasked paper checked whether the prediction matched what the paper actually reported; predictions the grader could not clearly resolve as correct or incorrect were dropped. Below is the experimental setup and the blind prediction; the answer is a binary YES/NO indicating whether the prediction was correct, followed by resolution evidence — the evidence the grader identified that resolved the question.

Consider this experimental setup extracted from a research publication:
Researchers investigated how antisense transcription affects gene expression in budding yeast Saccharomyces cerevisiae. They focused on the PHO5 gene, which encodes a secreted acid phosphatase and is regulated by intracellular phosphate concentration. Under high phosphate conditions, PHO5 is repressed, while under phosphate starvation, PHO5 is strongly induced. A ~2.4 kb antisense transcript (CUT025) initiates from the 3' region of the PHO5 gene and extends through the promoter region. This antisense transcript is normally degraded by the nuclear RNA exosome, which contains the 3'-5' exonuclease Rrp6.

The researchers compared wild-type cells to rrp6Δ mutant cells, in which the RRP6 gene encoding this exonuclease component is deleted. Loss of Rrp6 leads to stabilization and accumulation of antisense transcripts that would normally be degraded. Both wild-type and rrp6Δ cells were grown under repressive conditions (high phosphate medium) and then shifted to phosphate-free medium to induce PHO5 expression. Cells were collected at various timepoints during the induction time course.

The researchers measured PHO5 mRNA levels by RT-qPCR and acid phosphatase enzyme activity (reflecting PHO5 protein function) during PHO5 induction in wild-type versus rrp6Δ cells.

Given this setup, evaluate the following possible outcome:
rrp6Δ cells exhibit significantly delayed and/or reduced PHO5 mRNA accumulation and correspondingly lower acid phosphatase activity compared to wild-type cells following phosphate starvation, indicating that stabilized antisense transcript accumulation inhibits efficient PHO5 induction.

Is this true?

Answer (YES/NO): YES